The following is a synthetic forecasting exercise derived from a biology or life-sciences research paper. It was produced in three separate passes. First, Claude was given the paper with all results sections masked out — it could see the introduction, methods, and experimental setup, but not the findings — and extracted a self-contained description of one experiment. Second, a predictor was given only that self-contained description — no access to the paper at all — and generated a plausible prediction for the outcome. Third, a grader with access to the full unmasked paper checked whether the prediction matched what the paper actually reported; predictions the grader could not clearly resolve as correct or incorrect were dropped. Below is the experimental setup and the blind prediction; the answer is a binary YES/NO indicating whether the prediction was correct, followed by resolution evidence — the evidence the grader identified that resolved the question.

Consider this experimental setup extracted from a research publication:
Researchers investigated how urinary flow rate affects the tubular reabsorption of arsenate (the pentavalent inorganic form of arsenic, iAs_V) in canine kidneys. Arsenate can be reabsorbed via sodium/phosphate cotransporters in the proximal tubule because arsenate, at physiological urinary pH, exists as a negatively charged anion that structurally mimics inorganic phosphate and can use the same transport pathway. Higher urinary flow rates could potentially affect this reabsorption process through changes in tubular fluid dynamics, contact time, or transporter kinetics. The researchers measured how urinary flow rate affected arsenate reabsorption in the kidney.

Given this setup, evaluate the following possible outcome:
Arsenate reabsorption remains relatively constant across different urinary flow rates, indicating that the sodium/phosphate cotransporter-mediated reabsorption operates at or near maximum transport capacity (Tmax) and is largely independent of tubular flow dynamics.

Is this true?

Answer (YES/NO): NO